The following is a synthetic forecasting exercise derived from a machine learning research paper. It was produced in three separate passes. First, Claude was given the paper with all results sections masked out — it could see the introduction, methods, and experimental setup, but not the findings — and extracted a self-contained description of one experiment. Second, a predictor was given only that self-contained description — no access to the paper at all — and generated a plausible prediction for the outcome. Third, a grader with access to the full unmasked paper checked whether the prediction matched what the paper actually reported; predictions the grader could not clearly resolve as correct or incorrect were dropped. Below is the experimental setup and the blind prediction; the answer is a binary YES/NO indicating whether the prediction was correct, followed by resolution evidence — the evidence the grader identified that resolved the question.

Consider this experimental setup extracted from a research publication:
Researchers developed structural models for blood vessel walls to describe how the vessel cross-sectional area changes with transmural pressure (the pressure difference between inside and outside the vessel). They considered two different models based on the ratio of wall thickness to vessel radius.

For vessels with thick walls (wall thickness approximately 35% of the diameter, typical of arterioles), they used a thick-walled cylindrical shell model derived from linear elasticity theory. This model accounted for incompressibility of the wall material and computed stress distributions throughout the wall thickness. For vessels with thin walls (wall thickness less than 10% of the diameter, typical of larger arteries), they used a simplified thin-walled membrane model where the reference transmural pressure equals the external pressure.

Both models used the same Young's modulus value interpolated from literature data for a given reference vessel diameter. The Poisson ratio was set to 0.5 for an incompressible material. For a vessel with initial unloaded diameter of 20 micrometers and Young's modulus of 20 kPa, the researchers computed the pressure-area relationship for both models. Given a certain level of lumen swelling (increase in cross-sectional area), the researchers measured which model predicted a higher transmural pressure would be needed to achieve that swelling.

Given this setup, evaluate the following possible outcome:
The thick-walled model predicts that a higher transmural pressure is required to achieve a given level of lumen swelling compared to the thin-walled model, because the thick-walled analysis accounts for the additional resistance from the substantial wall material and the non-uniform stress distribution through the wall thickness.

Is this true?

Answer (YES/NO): NO